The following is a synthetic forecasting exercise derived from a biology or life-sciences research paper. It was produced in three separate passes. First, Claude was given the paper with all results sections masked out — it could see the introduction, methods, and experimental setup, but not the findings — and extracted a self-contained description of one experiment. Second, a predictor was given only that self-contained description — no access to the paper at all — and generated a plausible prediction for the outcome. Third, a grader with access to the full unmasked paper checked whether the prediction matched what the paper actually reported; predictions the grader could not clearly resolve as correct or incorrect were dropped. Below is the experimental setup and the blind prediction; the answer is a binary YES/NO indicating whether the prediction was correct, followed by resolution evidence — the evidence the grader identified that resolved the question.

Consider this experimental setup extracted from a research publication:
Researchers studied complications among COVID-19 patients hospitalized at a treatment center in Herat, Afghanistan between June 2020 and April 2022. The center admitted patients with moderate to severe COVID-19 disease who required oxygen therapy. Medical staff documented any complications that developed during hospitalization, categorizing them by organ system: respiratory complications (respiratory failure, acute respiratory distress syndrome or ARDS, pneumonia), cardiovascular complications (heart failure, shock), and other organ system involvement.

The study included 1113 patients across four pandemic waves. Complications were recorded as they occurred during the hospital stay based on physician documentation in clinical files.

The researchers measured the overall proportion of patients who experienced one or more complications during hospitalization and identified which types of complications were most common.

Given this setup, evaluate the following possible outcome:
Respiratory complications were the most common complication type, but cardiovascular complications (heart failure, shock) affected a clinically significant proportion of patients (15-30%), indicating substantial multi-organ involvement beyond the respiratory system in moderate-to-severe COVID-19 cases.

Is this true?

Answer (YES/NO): NO